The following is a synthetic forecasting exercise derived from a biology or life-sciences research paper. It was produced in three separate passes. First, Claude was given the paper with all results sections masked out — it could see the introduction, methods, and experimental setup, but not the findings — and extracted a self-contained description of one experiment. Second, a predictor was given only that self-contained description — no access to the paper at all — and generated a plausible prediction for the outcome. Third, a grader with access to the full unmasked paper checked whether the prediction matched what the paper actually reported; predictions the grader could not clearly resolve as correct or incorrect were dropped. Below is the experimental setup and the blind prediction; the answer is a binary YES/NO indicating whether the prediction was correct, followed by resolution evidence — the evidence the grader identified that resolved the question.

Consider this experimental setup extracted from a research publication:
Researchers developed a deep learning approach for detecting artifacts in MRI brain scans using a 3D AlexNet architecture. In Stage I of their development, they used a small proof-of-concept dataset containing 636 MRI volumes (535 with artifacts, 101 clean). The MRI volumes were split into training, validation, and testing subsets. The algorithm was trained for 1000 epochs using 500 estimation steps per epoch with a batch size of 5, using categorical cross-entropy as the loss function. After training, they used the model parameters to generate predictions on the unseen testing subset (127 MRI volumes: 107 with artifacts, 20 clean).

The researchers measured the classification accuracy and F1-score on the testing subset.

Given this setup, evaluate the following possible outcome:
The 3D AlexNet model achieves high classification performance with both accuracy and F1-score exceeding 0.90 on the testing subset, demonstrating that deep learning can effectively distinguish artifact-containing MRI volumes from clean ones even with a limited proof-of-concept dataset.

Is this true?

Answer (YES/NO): YES